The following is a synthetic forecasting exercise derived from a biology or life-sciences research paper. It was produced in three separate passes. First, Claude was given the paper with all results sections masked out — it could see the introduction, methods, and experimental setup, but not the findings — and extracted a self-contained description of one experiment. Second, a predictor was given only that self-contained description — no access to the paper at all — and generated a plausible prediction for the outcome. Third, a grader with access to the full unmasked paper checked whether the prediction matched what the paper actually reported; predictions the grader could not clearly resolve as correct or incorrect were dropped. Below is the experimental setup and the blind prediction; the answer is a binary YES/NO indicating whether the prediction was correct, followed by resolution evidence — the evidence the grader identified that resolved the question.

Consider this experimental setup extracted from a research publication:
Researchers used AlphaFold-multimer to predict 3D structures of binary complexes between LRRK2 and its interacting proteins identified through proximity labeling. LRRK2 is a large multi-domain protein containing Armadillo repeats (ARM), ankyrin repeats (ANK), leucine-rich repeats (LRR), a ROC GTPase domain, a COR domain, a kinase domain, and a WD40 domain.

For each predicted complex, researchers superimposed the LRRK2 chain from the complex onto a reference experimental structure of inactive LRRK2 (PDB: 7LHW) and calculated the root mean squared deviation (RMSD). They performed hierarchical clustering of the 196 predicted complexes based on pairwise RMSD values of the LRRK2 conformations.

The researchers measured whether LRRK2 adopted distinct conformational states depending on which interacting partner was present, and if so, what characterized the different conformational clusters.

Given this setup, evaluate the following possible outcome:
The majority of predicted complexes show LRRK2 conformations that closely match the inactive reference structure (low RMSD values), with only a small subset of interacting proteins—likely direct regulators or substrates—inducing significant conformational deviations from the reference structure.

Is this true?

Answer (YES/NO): NO